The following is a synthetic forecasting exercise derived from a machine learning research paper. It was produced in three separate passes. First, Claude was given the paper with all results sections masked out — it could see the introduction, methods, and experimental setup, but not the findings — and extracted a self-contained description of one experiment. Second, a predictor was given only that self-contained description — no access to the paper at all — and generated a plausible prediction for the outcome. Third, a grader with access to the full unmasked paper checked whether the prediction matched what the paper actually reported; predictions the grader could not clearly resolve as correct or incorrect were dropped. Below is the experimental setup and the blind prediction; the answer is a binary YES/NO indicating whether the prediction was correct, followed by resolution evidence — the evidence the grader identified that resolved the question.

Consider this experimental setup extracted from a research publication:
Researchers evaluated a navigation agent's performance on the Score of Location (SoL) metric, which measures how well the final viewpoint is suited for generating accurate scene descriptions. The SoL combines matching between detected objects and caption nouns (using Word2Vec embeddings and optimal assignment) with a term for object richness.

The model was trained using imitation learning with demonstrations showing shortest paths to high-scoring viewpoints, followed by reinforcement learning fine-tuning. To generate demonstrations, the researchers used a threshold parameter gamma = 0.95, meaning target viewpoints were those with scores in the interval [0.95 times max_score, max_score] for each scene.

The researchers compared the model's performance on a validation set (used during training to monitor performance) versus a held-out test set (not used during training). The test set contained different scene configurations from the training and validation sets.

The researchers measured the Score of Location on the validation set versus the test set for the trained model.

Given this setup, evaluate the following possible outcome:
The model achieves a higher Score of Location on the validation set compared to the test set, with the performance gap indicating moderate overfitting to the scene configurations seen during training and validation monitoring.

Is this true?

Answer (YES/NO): NO